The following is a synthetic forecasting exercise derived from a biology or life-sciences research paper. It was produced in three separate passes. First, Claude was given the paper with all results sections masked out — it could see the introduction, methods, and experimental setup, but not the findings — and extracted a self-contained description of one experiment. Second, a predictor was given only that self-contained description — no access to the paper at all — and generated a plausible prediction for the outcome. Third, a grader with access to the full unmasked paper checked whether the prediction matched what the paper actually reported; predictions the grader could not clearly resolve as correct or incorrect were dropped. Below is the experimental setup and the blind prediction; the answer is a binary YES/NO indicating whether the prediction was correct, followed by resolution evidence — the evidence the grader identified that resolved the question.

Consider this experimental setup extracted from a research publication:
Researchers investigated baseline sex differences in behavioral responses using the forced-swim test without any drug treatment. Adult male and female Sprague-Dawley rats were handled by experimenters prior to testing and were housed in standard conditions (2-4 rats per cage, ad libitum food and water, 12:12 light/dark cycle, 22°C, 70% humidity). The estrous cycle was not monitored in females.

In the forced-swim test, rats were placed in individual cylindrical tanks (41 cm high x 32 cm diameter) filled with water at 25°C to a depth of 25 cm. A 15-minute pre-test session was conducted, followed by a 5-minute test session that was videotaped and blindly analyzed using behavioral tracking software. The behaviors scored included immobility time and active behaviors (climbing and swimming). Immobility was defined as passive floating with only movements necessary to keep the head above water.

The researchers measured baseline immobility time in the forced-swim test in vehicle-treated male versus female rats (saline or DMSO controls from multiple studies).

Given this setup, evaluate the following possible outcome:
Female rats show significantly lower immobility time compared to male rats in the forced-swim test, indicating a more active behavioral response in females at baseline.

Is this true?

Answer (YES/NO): NO